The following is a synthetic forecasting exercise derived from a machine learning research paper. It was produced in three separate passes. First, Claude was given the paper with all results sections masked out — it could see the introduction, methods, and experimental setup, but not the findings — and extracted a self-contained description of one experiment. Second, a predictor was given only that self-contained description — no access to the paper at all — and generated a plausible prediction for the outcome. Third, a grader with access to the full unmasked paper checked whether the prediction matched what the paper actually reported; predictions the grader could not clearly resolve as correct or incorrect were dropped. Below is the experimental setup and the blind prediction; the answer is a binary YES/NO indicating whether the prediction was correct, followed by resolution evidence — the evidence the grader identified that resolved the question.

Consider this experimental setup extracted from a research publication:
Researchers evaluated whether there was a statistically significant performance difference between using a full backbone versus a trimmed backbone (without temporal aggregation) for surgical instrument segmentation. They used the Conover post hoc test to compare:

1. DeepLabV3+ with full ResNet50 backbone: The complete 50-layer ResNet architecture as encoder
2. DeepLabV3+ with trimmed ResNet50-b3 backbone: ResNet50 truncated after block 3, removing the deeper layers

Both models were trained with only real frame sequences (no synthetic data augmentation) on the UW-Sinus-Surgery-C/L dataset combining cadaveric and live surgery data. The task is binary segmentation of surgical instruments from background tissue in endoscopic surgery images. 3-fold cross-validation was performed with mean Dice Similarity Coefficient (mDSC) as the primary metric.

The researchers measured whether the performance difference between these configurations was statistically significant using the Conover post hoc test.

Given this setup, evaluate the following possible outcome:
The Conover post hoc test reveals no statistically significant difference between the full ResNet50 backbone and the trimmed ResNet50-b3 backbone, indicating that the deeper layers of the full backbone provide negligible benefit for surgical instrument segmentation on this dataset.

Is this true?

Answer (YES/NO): YES